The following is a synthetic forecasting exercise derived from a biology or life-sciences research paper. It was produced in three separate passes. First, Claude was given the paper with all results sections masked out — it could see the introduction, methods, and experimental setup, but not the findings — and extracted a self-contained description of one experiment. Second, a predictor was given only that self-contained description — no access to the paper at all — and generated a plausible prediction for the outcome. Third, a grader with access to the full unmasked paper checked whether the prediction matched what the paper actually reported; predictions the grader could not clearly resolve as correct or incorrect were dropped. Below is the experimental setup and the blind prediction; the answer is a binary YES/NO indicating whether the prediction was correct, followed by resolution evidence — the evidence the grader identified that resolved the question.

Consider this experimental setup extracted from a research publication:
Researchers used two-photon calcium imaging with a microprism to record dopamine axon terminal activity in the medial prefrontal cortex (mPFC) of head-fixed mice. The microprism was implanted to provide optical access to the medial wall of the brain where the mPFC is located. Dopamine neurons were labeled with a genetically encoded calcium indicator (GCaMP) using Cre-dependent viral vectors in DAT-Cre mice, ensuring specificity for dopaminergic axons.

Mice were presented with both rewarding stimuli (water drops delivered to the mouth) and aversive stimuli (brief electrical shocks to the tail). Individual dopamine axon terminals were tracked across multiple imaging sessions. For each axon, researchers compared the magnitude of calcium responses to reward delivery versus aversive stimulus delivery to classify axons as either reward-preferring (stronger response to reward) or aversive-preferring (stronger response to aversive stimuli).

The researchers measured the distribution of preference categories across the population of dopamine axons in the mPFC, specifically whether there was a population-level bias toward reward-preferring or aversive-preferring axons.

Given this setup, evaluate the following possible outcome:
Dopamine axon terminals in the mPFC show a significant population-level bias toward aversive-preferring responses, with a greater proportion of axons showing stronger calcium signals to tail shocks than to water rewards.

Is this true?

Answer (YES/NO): YES